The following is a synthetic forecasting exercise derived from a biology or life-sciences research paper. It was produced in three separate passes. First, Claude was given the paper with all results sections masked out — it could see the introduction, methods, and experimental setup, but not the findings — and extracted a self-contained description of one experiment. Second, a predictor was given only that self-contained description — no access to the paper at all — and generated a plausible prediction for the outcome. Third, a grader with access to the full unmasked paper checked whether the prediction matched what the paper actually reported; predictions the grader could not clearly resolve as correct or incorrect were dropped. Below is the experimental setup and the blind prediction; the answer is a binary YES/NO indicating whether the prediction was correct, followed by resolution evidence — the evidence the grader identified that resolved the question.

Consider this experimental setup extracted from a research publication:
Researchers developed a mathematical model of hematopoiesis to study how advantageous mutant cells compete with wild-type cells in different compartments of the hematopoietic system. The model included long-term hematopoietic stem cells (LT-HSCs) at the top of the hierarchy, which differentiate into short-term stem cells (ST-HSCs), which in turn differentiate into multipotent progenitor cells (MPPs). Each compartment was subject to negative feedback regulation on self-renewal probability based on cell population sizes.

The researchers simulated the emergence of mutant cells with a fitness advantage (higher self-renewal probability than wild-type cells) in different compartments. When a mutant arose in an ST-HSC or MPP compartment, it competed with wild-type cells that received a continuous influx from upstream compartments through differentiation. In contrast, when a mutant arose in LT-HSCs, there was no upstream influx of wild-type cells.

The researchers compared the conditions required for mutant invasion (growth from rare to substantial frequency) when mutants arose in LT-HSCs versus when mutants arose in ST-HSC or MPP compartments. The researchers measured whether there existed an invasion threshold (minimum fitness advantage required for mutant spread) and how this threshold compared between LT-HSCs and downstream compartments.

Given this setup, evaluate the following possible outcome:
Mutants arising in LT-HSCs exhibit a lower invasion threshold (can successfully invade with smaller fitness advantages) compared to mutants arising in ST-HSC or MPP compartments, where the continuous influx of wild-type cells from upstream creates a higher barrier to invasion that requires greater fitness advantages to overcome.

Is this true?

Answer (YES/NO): YES